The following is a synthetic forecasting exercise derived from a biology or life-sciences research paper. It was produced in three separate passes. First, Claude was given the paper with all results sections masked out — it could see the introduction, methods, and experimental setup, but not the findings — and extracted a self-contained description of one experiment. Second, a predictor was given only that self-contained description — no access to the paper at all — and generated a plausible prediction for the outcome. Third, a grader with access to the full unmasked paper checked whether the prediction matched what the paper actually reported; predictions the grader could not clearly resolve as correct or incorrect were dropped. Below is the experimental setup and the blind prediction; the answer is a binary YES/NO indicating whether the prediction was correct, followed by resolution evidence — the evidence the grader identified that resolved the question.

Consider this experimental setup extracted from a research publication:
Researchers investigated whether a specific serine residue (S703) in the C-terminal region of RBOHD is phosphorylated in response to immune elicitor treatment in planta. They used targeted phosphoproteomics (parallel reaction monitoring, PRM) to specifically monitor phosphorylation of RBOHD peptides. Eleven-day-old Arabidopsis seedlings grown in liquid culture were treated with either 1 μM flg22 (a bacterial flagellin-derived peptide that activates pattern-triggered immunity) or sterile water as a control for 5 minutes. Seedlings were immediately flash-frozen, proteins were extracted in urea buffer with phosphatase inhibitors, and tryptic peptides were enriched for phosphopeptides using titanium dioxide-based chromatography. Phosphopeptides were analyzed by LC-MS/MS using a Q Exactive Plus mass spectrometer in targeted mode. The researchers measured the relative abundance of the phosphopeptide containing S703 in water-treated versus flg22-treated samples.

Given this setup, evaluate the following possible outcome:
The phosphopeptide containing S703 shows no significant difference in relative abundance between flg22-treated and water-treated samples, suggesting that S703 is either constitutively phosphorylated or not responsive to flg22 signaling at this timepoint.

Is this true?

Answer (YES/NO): NO